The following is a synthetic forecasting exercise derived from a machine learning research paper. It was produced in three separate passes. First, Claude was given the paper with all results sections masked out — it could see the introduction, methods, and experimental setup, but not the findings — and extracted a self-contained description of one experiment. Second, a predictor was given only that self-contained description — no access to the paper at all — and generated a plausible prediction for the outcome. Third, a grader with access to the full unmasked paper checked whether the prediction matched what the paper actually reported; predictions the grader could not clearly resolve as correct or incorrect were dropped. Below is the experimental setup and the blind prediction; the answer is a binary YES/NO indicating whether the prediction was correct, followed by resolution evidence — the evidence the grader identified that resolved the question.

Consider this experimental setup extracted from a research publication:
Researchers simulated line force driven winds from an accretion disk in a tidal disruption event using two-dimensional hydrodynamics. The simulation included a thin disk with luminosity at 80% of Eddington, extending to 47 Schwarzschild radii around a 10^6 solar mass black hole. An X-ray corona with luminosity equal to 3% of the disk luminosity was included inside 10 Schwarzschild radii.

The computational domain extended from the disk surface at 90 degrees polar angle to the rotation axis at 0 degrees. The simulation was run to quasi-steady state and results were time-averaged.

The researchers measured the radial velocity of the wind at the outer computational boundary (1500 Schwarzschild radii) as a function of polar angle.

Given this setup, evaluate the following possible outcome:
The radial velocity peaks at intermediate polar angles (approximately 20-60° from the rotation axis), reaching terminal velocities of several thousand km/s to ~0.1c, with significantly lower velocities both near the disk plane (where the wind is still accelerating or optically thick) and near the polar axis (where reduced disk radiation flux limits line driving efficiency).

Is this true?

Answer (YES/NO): NO